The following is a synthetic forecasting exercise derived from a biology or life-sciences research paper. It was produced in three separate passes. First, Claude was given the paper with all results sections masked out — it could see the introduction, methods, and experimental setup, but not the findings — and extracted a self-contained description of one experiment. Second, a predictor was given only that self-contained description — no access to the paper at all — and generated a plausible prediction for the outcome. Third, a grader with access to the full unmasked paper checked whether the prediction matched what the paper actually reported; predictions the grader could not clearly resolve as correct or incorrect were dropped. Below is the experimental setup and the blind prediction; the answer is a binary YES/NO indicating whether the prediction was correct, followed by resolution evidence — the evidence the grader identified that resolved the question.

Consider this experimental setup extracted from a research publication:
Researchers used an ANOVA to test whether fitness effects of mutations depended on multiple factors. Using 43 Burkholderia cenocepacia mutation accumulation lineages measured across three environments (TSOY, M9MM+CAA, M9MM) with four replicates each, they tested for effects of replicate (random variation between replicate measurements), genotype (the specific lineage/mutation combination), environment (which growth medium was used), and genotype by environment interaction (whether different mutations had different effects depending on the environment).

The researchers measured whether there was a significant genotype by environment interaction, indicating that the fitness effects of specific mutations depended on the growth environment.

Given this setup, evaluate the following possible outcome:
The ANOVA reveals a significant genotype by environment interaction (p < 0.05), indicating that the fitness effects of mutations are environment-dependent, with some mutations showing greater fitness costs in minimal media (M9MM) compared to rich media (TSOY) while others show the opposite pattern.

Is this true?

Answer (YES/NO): YES